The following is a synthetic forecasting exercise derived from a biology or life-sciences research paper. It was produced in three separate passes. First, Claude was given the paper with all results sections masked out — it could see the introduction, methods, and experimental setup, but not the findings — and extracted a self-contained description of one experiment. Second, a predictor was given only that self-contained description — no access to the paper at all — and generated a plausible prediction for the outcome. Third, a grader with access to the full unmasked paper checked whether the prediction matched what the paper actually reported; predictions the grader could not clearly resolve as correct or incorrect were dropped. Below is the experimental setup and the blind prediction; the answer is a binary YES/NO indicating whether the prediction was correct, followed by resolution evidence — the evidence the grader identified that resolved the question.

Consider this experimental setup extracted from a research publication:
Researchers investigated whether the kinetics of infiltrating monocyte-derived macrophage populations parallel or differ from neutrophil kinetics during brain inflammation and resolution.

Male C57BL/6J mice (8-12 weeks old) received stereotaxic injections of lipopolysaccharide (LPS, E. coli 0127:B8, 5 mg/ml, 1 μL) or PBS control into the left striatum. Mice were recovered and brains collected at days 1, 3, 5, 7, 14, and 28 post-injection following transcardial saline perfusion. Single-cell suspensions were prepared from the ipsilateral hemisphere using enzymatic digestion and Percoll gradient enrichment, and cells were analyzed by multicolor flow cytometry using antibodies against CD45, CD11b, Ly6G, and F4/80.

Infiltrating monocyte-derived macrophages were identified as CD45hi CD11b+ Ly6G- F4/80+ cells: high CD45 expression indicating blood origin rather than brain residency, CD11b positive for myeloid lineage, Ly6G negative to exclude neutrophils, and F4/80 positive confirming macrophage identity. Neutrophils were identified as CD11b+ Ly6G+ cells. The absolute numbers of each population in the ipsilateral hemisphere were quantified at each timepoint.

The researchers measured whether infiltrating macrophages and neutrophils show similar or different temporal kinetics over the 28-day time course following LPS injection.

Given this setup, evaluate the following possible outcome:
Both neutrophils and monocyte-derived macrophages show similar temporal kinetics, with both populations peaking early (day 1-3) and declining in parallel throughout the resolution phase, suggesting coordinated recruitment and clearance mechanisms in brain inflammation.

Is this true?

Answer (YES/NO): NO